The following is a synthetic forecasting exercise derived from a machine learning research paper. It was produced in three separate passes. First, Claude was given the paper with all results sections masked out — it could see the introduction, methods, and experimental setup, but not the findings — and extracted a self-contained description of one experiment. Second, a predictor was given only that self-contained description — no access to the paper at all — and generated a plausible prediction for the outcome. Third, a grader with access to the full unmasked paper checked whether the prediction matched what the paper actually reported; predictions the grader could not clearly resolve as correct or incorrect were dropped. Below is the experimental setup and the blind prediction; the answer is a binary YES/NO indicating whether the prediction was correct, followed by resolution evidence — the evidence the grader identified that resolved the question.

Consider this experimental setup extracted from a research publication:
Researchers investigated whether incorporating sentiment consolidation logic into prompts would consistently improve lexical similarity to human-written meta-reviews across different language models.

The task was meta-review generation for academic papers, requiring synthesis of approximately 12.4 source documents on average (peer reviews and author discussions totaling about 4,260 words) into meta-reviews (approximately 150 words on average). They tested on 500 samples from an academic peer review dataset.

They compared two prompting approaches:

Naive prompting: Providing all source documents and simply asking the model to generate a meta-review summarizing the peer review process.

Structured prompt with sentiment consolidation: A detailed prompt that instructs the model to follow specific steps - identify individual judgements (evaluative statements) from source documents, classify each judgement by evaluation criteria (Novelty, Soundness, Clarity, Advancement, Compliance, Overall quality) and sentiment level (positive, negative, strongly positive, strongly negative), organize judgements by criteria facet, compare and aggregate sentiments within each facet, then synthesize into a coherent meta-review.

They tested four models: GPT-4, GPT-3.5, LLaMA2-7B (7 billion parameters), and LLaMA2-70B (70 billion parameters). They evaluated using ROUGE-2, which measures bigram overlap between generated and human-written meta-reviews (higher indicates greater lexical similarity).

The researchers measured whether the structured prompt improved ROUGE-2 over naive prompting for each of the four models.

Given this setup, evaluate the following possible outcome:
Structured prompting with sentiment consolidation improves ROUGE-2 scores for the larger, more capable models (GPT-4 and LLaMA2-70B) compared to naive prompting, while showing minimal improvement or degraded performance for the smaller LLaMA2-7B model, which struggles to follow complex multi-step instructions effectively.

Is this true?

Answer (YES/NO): NO